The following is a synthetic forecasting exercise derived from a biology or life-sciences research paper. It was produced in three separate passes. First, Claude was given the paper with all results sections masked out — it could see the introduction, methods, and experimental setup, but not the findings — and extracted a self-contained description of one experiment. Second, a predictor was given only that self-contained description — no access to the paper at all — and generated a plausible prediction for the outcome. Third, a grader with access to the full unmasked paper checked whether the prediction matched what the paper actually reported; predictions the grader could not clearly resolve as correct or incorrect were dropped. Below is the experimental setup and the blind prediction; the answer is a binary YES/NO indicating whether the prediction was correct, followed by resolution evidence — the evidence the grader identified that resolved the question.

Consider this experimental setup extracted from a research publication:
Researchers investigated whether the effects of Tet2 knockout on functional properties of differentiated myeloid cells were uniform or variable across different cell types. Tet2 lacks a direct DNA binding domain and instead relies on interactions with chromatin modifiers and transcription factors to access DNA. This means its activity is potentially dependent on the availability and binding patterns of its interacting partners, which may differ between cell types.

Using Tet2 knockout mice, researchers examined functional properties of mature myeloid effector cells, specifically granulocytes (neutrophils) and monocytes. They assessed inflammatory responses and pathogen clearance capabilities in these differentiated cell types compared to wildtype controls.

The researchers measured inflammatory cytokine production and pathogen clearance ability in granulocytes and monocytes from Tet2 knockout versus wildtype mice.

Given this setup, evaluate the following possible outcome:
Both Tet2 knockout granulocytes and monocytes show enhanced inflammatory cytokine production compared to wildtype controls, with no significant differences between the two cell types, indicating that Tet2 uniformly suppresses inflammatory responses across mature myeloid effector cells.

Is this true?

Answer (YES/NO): NO